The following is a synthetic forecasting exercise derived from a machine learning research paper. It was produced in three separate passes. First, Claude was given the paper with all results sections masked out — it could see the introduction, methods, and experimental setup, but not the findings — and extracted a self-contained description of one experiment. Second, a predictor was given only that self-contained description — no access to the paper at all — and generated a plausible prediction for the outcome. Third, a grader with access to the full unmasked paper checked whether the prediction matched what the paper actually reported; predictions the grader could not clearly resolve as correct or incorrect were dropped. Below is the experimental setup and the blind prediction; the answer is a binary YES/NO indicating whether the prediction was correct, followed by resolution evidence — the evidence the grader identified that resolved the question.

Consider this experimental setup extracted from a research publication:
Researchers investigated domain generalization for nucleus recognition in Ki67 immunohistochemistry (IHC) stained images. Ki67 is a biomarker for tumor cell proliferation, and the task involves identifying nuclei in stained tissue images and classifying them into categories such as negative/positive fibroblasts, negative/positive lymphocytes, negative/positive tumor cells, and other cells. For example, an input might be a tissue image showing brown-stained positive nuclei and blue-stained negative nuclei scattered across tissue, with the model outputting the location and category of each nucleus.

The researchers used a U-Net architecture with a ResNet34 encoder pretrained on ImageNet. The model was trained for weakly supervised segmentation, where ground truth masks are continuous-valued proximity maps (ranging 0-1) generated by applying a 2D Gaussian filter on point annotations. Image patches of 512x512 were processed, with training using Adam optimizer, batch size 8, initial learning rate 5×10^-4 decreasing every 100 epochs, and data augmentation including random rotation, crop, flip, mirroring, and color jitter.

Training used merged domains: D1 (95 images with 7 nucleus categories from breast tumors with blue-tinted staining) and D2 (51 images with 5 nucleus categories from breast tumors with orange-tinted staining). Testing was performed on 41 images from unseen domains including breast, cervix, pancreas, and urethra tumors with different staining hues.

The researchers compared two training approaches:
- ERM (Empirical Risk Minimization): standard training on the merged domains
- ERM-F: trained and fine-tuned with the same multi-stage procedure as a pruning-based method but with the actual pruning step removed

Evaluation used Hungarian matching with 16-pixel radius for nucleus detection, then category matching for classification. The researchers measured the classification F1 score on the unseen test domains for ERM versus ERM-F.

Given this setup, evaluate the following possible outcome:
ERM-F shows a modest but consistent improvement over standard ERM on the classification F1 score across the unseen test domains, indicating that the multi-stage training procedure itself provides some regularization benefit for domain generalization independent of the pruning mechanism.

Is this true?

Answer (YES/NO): YES